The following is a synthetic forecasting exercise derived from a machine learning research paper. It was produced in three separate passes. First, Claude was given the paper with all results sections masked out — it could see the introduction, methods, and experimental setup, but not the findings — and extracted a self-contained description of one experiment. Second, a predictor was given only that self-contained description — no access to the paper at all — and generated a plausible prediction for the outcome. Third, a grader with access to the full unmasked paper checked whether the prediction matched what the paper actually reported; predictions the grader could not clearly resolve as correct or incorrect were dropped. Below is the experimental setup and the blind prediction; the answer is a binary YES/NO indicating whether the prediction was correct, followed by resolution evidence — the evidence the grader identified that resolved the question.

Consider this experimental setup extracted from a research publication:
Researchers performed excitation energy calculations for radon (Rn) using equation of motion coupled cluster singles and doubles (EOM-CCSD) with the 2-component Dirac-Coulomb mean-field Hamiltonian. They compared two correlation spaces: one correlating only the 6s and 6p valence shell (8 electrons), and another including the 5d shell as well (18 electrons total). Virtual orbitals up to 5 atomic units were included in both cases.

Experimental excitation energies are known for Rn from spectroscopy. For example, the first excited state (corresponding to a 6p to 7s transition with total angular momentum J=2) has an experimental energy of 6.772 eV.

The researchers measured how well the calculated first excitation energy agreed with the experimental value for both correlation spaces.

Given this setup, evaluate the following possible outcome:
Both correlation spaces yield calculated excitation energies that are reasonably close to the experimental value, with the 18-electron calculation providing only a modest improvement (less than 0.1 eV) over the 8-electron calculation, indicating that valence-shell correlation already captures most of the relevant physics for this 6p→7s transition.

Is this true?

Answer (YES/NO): YES